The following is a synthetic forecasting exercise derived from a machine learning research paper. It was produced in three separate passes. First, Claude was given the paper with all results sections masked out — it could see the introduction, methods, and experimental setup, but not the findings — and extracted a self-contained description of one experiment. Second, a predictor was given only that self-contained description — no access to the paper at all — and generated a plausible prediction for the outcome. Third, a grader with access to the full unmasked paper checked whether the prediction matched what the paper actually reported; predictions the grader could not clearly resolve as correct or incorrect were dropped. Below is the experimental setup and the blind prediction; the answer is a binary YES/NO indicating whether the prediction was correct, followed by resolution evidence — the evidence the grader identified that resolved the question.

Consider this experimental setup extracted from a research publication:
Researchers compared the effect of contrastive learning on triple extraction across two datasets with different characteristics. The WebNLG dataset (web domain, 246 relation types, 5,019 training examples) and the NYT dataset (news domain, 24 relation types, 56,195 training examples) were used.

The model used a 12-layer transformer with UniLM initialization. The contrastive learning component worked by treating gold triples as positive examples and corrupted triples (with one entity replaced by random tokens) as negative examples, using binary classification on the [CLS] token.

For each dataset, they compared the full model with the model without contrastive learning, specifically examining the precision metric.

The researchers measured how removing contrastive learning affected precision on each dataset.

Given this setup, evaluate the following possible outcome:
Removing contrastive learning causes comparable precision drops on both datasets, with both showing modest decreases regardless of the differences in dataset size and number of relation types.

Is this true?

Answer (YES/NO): NO